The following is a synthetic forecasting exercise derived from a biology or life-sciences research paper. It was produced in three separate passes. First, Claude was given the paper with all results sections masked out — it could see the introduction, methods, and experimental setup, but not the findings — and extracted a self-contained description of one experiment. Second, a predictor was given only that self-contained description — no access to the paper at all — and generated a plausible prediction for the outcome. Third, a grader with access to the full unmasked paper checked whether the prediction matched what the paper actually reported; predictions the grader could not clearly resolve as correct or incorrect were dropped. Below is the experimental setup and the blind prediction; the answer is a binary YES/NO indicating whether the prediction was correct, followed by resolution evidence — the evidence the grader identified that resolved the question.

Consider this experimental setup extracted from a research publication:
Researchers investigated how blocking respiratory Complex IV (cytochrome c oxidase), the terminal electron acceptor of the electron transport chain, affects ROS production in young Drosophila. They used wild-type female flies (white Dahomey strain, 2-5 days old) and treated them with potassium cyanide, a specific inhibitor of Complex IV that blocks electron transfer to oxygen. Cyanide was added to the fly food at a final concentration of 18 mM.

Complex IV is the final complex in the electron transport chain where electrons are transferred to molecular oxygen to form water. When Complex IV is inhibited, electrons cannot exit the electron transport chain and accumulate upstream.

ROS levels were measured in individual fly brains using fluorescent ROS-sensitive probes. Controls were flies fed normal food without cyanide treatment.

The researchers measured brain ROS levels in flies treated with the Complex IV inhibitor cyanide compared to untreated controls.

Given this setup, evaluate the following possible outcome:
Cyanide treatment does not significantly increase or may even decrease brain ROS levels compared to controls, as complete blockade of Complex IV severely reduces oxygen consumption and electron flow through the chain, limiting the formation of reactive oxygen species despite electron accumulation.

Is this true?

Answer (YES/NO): NO